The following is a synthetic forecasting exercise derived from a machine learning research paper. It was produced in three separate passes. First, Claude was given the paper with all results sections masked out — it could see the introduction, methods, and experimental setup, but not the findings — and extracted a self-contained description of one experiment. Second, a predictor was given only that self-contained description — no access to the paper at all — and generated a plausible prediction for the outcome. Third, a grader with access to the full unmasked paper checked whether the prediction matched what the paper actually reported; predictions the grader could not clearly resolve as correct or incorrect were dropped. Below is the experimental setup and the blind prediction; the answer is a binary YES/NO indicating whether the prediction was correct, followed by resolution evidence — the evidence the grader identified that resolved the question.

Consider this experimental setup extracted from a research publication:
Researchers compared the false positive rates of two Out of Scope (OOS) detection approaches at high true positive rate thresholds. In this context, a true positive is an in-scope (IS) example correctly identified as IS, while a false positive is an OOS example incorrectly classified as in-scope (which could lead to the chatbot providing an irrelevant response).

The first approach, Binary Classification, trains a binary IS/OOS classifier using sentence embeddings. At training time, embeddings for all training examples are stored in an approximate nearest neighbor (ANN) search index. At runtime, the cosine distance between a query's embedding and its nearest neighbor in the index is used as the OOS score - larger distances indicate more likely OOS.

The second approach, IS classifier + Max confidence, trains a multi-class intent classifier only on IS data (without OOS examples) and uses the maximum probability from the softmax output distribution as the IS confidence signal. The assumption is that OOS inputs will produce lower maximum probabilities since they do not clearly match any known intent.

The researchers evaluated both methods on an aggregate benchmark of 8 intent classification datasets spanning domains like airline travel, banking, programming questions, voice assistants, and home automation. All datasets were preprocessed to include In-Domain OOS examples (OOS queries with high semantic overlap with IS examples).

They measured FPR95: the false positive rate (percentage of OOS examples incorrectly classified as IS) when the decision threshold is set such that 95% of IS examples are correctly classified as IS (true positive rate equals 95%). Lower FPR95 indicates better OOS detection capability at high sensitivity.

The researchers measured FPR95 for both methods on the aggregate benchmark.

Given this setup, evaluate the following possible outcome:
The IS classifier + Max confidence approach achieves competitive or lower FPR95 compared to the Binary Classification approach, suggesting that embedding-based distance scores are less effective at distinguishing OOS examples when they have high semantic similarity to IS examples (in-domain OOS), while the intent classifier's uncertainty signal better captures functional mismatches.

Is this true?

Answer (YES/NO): NO